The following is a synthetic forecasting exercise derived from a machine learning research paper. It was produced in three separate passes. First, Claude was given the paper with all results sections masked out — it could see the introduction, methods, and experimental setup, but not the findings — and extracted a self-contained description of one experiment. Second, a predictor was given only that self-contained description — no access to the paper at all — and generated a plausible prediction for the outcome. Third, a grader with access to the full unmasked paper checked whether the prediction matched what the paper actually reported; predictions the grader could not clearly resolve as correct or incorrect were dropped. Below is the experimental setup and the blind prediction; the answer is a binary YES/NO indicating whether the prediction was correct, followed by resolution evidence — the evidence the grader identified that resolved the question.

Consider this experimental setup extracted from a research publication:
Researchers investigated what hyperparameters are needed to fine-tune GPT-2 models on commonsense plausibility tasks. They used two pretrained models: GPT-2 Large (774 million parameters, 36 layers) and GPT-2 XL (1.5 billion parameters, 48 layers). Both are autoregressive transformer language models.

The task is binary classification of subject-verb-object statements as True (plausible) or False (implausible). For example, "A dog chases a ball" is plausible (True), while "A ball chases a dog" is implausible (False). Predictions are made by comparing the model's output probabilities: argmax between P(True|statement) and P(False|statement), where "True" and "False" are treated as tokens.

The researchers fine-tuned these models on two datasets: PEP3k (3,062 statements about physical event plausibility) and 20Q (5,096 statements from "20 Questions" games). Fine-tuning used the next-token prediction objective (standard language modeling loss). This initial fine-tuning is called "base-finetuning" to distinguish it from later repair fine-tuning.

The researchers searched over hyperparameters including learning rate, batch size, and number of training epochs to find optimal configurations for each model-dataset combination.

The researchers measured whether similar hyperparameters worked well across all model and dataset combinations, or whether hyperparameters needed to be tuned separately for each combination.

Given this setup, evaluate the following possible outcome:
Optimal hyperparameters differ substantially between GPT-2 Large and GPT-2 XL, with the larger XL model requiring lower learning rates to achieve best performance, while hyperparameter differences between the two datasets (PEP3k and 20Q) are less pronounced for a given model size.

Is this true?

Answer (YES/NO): NO